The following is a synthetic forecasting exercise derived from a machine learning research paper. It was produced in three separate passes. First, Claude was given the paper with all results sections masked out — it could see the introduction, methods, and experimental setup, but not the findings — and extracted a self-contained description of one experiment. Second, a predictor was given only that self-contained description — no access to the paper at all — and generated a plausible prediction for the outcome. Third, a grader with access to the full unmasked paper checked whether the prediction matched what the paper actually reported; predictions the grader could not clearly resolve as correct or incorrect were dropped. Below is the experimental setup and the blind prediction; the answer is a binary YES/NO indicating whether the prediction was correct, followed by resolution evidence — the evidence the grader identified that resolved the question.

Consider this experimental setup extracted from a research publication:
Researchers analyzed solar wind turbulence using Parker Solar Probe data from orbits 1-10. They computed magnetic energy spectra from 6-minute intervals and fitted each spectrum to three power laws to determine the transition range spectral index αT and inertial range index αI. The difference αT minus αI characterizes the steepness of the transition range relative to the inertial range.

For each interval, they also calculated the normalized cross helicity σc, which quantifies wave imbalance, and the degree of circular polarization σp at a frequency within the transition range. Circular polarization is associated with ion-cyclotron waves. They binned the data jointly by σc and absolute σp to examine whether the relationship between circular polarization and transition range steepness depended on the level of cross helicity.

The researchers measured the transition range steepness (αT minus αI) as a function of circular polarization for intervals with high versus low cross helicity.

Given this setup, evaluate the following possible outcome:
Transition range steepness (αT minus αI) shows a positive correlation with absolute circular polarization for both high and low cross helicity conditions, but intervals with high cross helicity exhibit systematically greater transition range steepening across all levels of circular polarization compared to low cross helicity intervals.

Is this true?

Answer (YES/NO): YES